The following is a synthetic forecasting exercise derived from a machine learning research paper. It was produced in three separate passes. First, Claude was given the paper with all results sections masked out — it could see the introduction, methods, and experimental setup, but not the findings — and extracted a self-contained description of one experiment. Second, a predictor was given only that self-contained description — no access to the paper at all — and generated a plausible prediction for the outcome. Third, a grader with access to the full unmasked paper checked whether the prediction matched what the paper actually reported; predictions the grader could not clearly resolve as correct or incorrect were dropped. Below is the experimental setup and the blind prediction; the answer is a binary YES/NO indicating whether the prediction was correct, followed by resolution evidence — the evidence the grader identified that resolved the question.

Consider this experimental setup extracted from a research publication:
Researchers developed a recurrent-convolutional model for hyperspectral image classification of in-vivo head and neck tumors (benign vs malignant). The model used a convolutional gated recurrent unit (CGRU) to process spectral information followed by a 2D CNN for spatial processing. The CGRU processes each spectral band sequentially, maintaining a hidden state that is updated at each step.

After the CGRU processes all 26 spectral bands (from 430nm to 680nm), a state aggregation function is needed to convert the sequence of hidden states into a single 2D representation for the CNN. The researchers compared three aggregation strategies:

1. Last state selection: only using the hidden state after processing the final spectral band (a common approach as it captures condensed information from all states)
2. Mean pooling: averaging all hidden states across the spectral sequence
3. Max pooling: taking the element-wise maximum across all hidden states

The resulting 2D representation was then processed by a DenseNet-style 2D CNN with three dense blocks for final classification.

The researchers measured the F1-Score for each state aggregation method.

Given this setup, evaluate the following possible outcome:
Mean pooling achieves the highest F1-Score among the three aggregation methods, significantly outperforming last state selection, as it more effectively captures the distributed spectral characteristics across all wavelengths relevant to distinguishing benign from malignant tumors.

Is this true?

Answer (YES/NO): NO